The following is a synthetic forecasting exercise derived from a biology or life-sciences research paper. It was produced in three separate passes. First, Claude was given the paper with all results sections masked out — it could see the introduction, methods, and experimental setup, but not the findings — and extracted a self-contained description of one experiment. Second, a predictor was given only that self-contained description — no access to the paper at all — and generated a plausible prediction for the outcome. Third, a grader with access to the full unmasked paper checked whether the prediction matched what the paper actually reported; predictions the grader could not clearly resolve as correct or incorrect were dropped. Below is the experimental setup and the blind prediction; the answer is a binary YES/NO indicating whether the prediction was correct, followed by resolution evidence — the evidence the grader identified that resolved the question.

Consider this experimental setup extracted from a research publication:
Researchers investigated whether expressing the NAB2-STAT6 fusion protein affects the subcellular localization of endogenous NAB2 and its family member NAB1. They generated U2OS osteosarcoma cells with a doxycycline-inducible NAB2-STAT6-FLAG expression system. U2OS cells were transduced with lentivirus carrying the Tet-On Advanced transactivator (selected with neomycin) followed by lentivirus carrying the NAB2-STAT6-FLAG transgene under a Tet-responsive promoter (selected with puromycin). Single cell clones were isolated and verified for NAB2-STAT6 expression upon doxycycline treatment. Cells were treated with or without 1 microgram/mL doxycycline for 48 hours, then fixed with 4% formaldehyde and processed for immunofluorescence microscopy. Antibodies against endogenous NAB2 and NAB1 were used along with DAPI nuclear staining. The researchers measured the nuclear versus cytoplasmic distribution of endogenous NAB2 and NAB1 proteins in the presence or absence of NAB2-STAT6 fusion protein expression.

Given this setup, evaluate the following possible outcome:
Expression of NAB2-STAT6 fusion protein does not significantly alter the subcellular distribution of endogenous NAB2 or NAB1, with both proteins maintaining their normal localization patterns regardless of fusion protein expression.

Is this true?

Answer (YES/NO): NO